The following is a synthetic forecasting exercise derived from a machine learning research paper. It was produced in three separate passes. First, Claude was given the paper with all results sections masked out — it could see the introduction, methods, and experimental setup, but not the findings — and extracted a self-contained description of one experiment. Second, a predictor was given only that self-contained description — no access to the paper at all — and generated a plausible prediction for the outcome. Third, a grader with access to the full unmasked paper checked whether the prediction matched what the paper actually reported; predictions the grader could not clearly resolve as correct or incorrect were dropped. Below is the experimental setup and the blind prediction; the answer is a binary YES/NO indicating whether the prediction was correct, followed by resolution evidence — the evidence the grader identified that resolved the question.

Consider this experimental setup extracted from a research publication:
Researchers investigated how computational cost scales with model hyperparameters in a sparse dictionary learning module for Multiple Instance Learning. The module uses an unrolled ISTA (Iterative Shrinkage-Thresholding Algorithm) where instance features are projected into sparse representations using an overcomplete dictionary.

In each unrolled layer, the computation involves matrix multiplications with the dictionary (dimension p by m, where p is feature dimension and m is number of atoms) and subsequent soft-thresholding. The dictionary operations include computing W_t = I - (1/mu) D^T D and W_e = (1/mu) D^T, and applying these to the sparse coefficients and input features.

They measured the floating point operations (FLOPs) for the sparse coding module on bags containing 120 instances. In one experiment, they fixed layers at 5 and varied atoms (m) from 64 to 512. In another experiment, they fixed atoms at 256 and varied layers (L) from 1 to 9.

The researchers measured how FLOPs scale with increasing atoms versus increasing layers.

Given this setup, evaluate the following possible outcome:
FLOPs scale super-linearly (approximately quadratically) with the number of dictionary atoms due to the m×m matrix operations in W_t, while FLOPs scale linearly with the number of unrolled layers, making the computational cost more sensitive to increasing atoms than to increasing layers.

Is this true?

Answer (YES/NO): YES